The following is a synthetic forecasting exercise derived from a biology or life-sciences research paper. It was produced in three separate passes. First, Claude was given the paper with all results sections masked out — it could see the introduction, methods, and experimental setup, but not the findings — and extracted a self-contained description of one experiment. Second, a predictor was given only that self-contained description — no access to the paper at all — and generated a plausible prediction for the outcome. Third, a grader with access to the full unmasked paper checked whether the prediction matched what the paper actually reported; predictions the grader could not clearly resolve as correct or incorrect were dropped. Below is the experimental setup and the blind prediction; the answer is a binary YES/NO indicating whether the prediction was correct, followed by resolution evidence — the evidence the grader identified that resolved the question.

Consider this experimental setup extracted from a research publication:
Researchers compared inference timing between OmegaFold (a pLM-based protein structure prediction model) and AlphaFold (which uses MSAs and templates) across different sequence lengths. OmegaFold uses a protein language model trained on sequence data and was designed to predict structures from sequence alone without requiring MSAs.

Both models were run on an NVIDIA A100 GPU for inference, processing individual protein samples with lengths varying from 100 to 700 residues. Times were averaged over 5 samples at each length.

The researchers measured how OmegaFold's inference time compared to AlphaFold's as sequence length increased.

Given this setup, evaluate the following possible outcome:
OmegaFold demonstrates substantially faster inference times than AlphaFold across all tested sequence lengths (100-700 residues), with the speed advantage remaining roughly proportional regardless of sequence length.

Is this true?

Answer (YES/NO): NO